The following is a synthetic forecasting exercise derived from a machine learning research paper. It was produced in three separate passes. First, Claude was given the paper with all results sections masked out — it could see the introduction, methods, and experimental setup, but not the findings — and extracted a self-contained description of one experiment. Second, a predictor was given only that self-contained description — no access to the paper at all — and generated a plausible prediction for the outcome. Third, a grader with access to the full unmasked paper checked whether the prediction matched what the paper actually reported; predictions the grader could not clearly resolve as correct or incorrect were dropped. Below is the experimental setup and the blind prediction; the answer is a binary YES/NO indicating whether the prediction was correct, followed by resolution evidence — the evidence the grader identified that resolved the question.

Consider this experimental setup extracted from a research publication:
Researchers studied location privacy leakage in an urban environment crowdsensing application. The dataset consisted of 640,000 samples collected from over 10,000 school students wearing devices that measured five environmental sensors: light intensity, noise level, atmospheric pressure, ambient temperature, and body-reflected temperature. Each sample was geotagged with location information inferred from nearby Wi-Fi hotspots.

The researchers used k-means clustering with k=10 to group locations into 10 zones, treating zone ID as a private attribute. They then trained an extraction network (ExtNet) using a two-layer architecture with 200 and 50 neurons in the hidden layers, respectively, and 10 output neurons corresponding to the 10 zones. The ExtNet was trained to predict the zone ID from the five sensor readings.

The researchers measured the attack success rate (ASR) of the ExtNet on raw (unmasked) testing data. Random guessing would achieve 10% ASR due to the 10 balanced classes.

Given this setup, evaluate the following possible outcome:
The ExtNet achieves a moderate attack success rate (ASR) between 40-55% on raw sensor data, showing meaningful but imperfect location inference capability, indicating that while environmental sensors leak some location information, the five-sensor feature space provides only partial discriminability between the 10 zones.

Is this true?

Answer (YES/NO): YES